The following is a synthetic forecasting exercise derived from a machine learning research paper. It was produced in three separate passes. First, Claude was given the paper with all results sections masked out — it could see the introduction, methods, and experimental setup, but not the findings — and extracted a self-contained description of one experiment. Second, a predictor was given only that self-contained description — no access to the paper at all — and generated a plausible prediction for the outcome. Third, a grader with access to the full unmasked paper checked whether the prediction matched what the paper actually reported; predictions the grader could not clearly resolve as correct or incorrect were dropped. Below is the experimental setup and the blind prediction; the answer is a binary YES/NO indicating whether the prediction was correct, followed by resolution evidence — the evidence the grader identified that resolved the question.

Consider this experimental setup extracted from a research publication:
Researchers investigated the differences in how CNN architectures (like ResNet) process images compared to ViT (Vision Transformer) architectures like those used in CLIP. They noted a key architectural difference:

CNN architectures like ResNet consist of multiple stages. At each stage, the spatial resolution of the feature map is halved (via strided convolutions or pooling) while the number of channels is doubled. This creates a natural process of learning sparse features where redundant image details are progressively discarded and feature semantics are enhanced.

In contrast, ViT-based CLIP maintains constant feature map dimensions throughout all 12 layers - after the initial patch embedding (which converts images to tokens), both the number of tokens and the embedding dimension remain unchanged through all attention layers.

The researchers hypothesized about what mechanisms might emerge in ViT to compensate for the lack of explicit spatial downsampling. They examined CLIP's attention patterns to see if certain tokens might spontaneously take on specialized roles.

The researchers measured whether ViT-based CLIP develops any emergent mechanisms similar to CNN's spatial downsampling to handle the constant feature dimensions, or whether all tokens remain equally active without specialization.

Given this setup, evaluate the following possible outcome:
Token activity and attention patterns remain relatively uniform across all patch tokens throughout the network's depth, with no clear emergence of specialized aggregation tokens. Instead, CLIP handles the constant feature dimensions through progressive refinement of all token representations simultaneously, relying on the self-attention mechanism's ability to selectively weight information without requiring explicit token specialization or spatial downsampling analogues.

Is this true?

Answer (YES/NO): NO